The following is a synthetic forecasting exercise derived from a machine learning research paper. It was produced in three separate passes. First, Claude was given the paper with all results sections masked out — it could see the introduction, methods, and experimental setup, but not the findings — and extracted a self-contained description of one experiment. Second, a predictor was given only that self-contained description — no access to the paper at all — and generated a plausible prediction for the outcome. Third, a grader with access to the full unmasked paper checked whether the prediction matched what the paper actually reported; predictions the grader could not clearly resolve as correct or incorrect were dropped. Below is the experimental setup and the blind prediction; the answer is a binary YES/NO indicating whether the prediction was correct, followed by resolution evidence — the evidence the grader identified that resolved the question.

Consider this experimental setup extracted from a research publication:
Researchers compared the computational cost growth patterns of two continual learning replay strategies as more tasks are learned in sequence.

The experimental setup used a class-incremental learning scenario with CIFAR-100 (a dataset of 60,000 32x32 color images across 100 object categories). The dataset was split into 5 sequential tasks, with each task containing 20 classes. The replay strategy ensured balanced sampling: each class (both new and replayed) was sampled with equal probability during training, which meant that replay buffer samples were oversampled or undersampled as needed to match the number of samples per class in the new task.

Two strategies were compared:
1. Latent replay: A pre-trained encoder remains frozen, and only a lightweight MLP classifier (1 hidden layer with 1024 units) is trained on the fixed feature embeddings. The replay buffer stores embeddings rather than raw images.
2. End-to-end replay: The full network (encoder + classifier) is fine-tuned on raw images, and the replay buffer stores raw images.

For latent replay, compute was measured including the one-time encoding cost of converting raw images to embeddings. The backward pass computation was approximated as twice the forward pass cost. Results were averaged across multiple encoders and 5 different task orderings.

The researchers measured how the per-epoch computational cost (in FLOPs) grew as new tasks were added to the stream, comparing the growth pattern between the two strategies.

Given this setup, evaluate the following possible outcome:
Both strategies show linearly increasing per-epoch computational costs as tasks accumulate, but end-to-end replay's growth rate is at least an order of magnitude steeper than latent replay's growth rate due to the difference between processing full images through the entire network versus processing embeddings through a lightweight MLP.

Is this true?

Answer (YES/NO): NO